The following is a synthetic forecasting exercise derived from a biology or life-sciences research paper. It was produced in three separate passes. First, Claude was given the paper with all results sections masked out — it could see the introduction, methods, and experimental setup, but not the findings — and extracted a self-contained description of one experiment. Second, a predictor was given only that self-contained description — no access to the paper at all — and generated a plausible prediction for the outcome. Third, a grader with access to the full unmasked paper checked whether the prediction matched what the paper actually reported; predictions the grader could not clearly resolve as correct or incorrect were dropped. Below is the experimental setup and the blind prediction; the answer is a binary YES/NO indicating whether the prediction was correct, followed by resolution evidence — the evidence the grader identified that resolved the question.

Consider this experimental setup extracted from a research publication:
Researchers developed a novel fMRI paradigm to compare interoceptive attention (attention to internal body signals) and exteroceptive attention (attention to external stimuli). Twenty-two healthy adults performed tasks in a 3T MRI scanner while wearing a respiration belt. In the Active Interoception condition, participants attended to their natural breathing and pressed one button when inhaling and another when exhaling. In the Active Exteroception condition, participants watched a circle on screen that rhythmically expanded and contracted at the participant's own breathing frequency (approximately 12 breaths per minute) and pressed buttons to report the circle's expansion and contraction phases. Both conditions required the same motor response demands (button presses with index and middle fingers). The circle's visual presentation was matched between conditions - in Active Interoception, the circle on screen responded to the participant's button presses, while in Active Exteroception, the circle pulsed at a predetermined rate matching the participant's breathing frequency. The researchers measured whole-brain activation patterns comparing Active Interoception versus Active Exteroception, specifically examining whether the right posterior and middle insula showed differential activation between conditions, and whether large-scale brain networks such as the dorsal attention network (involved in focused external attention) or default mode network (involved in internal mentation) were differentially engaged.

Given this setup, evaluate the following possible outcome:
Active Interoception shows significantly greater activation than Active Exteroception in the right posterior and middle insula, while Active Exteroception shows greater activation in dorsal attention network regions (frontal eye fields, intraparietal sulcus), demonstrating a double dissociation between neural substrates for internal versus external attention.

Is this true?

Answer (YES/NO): NO